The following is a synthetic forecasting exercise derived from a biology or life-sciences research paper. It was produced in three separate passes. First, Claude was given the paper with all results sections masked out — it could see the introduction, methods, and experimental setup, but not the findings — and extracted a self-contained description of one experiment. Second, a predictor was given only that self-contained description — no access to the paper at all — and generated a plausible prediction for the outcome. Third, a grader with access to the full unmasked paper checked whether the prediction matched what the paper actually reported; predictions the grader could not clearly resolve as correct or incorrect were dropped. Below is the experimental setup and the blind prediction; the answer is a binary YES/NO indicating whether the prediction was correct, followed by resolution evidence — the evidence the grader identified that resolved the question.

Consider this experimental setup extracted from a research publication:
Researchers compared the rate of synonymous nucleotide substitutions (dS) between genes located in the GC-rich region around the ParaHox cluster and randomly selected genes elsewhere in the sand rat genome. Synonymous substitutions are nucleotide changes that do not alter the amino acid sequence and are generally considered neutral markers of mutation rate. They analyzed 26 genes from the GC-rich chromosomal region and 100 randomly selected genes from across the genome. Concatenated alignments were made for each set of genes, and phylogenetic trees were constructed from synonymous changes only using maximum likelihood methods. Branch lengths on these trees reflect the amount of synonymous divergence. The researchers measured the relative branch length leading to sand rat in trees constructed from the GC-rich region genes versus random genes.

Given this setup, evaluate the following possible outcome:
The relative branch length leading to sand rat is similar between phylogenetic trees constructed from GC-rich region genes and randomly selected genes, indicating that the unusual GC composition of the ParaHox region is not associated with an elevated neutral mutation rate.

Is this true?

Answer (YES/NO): NO